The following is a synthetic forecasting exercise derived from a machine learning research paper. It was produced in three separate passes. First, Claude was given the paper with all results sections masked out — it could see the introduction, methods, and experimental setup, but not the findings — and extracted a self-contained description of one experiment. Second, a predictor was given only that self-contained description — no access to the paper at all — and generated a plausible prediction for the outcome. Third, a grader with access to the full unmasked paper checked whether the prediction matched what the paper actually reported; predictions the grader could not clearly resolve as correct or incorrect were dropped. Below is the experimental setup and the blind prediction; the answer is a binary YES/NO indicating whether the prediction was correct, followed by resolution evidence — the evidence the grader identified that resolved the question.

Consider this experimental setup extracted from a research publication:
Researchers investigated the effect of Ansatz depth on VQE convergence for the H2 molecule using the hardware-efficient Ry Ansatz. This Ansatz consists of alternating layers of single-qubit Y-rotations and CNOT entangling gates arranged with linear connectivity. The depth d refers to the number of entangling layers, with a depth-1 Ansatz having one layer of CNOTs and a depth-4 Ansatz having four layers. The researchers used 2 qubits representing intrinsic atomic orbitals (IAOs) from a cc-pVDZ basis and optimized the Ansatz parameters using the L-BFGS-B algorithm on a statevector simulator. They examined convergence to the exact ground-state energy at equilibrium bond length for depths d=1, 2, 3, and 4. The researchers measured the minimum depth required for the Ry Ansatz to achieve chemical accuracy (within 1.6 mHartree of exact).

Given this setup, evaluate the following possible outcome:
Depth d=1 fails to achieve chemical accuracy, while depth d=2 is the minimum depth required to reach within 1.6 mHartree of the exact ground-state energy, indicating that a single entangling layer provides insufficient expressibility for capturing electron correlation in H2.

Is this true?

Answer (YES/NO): NO